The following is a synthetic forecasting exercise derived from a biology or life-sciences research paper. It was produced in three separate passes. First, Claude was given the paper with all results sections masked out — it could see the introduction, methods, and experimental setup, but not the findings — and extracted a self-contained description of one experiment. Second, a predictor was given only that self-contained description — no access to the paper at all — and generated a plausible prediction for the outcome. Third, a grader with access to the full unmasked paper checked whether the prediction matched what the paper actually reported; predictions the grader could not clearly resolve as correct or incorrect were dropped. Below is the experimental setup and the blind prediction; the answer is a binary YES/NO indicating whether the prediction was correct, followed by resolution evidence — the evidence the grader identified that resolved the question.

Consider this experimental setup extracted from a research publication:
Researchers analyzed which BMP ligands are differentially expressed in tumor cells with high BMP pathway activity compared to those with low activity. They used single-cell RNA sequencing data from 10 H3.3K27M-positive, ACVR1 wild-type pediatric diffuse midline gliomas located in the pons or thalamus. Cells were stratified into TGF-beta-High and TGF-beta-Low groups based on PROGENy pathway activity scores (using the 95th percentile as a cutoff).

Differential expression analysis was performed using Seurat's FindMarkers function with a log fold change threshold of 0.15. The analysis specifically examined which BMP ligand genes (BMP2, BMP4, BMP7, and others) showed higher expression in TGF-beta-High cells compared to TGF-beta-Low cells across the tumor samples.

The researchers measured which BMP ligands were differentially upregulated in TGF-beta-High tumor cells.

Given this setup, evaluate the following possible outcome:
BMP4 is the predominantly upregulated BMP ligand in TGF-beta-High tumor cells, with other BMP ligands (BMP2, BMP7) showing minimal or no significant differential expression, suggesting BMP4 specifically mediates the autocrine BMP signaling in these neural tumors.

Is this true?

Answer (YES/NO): NO